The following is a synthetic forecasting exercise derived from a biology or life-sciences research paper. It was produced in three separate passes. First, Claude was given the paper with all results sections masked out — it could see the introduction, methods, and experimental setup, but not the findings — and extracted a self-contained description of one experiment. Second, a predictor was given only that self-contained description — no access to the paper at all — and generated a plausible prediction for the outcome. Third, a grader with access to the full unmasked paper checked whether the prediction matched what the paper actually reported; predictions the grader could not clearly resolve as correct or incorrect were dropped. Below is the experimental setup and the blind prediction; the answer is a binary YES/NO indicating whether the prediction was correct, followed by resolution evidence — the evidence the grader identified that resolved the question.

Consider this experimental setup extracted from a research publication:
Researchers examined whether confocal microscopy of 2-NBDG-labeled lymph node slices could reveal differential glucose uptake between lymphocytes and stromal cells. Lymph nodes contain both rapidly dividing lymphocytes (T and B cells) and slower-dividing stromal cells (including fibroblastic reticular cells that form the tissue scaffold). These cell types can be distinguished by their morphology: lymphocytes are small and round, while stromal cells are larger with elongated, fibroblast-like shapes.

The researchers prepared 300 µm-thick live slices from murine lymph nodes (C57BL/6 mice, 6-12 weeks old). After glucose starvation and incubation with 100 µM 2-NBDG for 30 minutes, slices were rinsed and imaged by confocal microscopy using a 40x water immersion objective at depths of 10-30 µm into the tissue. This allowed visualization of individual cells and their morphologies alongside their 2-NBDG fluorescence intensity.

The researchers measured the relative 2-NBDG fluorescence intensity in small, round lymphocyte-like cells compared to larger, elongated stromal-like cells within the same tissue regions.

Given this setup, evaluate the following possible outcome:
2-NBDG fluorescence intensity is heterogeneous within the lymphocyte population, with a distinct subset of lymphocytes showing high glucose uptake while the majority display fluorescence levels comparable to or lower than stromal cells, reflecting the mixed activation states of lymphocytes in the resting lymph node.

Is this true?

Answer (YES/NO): NO